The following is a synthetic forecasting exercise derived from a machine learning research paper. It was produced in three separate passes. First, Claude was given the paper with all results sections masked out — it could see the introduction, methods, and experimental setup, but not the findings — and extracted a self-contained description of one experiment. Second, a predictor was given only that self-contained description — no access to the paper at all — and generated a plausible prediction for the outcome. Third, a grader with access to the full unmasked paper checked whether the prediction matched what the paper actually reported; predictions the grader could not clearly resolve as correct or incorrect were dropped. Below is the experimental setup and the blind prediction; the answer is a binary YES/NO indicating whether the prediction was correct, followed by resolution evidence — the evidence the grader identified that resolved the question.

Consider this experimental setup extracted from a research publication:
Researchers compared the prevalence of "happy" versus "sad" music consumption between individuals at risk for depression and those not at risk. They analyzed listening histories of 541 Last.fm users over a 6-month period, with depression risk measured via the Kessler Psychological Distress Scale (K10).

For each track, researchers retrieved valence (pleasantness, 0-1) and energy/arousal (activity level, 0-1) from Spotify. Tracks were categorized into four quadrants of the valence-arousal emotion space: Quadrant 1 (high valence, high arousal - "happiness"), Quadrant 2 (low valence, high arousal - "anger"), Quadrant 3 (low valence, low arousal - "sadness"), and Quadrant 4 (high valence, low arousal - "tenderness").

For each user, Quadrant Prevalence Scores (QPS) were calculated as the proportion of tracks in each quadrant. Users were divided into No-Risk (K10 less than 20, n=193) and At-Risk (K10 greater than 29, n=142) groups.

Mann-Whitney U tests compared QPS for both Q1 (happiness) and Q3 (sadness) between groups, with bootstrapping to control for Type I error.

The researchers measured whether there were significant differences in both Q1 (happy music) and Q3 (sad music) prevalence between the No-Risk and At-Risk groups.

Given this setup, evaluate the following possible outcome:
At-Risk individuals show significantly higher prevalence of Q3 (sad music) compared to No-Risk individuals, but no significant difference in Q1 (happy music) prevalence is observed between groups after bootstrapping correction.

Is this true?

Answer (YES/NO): NO